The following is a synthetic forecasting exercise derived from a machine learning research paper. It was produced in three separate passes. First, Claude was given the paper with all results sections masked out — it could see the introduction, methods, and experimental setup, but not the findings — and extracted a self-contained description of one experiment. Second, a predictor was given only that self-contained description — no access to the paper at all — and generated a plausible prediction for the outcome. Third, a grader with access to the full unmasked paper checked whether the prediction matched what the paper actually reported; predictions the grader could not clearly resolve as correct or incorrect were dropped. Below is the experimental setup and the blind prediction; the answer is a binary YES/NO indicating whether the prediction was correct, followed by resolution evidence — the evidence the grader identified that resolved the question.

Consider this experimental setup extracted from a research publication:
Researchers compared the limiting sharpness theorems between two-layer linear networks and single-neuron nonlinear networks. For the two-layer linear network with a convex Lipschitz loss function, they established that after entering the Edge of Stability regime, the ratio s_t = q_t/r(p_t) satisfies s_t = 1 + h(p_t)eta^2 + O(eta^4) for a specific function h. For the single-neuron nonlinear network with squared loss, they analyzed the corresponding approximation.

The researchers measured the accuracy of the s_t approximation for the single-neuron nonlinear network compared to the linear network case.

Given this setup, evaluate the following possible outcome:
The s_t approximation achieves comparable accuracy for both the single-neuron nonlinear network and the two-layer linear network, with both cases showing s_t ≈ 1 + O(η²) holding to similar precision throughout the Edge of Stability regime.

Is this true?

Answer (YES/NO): NO